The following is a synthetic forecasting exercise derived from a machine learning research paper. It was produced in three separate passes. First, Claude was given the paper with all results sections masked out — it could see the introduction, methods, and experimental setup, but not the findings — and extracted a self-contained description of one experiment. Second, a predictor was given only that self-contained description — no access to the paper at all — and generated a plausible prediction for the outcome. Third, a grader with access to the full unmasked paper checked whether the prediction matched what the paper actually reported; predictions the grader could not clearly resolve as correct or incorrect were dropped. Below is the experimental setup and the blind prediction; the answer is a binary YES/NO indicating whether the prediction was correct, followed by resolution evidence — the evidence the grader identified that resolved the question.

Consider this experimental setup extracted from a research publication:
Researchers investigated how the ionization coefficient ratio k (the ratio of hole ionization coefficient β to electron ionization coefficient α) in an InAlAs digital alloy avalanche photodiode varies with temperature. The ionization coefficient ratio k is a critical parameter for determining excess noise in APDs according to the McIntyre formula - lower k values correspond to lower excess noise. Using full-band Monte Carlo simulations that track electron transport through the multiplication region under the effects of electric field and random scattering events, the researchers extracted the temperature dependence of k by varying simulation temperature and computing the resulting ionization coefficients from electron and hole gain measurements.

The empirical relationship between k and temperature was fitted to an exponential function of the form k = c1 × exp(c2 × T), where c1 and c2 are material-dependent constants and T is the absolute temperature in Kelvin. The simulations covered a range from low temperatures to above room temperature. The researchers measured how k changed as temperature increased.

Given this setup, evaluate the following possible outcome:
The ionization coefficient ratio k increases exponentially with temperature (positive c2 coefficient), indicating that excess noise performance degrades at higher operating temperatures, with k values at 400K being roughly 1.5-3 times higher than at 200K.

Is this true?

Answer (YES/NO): NO